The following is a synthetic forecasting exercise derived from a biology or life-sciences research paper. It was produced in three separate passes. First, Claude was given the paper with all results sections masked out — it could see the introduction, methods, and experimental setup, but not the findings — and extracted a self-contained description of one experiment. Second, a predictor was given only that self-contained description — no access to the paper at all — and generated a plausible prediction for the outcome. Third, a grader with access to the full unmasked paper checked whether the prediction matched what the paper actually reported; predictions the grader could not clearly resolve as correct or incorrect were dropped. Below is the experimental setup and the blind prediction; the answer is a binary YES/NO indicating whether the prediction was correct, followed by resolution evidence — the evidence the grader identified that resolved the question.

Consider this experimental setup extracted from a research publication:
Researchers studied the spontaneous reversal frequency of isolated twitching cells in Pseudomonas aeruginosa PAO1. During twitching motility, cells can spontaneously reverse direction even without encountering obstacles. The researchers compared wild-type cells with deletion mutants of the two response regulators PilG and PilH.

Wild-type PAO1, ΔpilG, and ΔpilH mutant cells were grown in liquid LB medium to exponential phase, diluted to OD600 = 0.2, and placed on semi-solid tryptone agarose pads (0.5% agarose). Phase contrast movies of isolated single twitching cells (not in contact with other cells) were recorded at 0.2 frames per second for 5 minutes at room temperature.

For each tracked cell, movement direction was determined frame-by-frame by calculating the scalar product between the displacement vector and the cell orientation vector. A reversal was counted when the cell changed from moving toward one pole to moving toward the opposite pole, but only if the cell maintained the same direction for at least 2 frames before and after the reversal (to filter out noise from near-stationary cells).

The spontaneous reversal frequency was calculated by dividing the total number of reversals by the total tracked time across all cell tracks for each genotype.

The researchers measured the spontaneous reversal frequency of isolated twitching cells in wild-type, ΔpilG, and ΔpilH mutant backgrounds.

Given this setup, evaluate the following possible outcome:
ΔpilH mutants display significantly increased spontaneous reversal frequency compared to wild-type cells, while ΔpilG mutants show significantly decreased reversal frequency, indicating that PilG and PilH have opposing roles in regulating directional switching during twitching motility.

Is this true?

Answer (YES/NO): NO